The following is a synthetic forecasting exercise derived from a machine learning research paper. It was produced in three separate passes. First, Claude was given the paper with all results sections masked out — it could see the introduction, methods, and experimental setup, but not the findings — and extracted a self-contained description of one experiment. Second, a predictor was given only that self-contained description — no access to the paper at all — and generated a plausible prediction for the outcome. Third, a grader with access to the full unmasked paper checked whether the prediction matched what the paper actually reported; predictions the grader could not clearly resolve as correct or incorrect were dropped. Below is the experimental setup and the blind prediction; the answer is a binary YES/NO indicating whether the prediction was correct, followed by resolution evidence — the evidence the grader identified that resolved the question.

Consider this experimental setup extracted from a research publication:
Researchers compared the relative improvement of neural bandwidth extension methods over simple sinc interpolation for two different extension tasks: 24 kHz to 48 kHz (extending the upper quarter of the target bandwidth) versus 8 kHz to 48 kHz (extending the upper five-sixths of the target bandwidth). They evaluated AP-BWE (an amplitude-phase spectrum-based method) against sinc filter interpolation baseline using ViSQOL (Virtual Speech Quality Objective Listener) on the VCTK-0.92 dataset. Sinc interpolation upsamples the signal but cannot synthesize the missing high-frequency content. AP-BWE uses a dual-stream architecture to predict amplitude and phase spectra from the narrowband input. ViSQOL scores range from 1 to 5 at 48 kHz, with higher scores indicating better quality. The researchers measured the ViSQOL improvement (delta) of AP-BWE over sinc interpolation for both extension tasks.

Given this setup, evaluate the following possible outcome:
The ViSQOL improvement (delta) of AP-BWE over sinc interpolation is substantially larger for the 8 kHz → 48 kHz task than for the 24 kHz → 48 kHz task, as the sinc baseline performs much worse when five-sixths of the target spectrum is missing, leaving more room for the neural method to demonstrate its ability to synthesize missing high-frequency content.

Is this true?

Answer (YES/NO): NO